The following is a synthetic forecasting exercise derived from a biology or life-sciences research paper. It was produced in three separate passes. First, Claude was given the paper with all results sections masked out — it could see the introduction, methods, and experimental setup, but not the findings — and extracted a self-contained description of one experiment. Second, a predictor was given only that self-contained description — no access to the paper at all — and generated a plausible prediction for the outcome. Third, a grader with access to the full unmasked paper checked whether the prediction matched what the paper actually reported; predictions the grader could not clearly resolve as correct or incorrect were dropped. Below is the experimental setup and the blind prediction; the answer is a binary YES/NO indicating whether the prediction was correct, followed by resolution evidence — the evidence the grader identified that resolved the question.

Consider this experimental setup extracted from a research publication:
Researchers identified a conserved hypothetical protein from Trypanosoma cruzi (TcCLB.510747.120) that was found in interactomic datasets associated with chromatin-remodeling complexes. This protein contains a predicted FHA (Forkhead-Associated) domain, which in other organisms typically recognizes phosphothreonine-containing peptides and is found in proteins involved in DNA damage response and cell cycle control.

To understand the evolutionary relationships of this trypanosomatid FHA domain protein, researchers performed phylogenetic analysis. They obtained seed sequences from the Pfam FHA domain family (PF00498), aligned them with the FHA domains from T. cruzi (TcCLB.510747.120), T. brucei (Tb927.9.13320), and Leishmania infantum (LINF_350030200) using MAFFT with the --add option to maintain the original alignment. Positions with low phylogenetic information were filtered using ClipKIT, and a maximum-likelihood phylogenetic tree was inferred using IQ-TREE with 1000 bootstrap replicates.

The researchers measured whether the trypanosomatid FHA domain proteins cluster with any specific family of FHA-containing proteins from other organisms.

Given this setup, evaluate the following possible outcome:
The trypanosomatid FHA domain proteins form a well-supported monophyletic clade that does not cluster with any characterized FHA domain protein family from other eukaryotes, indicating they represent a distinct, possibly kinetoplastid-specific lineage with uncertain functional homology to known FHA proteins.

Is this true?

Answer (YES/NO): NO